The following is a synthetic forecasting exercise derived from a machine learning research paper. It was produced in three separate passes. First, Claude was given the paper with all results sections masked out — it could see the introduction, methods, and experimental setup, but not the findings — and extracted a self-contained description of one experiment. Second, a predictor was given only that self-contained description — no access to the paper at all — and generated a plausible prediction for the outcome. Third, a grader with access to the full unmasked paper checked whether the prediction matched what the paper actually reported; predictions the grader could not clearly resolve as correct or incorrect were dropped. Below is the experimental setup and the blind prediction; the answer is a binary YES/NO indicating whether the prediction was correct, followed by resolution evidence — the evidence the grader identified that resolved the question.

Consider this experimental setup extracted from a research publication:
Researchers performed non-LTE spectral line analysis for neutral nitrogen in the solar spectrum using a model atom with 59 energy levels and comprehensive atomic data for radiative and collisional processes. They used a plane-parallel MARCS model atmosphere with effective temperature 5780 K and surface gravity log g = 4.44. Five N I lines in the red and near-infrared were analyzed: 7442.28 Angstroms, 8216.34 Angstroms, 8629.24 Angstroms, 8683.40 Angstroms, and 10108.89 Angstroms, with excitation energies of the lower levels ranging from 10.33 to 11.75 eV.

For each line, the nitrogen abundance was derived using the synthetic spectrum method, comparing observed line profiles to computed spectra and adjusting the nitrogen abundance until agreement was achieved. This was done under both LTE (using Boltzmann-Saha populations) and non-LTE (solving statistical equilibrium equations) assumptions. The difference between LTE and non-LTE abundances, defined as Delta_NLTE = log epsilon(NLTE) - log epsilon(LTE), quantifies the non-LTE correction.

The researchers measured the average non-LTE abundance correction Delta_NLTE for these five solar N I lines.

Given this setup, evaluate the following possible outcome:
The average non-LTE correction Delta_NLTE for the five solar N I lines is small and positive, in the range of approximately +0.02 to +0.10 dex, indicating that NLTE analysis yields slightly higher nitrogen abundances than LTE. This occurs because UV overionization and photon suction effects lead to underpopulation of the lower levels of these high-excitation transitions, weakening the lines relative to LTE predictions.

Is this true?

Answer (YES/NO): NO